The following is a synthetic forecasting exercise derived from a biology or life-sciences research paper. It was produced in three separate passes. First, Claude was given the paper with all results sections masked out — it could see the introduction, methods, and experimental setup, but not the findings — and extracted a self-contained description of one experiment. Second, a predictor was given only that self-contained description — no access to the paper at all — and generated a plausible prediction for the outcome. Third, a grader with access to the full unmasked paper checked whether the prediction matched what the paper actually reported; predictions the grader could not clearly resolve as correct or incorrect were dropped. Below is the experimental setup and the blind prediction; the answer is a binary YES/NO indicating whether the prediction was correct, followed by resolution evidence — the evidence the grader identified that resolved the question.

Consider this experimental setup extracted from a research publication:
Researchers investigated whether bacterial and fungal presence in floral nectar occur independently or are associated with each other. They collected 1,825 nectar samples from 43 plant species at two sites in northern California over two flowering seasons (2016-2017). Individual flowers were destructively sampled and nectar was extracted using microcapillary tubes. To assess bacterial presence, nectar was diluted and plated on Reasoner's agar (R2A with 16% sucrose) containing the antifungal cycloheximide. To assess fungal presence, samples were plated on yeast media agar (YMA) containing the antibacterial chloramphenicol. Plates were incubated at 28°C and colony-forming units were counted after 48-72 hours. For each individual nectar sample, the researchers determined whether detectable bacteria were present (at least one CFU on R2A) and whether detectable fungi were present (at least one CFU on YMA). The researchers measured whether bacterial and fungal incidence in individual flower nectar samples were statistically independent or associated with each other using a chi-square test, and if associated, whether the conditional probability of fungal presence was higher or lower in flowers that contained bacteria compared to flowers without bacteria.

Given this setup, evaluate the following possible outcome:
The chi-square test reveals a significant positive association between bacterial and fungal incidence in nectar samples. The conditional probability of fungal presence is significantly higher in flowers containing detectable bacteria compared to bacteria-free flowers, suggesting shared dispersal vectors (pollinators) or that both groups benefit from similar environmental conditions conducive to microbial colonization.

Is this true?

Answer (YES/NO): YES